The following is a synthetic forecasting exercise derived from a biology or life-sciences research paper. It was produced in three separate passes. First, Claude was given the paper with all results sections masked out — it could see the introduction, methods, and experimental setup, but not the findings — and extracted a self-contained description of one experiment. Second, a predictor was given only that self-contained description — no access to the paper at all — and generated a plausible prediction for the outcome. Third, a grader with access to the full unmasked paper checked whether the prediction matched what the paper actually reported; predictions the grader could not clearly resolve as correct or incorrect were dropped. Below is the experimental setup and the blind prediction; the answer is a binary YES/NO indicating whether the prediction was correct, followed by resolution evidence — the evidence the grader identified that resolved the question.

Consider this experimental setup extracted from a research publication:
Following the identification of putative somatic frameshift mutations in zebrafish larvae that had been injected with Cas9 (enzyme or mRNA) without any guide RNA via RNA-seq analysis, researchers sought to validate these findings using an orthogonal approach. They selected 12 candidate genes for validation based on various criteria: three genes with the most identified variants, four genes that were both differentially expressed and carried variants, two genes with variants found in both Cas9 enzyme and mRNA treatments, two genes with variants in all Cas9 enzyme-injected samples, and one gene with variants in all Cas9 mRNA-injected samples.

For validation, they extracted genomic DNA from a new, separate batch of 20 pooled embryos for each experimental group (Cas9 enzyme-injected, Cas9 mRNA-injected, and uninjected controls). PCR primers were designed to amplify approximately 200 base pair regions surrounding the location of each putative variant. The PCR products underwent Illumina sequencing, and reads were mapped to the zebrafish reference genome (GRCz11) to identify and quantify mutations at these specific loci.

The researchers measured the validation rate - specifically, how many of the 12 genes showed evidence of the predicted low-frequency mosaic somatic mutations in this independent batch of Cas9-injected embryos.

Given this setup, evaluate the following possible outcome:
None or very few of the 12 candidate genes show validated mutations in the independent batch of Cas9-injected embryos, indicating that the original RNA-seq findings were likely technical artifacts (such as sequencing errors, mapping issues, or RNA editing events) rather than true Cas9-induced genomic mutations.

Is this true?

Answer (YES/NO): NO